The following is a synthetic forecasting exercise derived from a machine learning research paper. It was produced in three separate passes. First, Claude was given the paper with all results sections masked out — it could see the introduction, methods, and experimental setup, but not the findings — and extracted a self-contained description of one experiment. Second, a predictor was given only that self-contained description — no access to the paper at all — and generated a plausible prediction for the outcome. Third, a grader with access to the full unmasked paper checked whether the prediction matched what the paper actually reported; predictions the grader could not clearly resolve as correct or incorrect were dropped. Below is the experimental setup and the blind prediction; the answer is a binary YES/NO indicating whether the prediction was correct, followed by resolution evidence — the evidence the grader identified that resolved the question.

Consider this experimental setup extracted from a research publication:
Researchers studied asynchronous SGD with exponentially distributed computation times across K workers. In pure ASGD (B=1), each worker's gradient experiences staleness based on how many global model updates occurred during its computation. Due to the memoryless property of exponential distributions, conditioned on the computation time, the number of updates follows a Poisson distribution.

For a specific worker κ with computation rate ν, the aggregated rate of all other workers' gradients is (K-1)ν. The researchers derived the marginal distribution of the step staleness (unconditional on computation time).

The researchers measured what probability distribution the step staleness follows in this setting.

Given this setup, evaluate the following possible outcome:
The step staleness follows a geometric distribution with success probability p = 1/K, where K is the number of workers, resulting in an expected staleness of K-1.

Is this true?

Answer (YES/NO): NO